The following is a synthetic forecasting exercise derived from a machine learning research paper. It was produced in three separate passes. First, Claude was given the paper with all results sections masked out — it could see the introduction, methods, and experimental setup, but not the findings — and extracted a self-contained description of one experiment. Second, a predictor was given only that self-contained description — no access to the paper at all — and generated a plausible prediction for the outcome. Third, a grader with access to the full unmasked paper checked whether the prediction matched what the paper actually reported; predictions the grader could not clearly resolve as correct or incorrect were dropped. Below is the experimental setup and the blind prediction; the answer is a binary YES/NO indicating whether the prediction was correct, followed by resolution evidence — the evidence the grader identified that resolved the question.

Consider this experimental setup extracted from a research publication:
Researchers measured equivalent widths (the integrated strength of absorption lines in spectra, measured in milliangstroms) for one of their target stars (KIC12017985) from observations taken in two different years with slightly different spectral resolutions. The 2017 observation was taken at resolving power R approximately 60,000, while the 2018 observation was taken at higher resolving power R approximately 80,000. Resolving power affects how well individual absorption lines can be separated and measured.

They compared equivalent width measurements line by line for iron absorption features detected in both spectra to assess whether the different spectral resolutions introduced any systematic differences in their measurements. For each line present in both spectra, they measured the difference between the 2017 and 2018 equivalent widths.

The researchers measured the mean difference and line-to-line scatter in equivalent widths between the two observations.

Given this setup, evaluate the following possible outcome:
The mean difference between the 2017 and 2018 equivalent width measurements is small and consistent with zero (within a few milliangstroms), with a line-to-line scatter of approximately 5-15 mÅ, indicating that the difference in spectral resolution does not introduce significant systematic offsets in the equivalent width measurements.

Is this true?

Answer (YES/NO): NO